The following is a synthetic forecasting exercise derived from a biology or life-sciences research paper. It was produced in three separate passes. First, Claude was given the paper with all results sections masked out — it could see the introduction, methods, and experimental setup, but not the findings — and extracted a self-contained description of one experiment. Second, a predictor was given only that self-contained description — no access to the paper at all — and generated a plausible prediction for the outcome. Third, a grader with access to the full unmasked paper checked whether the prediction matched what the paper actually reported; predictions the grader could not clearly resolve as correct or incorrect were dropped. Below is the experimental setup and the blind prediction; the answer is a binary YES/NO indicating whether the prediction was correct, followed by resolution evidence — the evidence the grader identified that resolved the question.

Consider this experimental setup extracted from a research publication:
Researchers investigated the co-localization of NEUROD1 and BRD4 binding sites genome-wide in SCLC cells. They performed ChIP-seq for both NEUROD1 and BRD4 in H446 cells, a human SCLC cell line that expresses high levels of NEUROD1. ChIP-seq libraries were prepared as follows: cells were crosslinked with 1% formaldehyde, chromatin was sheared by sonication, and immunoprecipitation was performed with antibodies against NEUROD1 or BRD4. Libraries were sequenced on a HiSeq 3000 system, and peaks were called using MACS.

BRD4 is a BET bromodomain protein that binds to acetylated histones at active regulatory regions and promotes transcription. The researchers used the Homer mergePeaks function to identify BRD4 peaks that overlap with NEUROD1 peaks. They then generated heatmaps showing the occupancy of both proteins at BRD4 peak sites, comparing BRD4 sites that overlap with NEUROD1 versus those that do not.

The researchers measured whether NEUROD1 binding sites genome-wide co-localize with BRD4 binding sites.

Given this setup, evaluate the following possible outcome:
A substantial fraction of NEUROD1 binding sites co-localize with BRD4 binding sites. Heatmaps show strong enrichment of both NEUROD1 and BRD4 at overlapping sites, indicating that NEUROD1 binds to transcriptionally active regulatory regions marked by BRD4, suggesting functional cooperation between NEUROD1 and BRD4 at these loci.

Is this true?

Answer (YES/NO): YES